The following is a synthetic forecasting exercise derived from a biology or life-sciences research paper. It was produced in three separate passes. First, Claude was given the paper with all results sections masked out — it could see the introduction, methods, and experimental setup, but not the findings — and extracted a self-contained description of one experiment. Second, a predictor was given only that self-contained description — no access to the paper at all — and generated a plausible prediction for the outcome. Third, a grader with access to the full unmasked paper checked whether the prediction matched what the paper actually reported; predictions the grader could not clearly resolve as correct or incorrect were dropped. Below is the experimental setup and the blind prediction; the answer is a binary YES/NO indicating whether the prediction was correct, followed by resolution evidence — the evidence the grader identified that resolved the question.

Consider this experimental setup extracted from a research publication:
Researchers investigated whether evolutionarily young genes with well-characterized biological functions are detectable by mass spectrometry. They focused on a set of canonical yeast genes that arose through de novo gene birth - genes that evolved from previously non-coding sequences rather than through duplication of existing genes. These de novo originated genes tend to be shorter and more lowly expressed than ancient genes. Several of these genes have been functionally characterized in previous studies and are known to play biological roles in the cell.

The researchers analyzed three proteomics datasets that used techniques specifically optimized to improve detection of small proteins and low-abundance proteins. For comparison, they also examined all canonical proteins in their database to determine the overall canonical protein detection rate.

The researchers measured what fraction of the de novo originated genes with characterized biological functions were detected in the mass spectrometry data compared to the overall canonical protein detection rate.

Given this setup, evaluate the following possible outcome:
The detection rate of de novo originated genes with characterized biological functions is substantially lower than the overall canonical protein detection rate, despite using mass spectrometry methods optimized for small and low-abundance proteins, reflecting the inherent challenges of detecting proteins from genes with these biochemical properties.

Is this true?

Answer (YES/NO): YES